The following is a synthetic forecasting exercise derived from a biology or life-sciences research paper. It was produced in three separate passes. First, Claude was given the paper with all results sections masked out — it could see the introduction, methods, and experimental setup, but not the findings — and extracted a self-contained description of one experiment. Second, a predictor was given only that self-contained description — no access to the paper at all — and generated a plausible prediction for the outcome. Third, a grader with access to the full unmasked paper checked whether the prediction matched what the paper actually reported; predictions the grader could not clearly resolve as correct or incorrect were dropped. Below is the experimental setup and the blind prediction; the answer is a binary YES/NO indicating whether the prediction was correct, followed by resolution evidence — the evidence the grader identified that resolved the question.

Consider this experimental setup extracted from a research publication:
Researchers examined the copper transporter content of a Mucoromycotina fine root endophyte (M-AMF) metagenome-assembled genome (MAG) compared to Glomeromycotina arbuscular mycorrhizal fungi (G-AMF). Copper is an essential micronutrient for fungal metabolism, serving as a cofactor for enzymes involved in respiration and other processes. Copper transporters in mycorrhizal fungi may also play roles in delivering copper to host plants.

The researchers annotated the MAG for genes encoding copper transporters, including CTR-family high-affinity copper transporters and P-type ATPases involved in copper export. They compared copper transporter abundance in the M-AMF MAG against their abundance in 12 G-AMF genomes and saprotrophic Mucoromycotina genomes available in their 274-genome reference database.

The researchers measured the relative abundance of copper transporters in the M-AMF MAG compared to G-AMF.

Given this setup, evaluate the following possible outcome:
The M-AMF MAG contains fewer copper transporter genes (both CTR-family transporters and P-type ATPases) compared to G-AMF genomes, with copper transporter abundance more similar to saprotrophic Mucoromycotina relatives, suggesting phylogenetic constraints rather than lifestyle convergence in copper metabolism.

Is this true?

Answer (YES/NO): NO